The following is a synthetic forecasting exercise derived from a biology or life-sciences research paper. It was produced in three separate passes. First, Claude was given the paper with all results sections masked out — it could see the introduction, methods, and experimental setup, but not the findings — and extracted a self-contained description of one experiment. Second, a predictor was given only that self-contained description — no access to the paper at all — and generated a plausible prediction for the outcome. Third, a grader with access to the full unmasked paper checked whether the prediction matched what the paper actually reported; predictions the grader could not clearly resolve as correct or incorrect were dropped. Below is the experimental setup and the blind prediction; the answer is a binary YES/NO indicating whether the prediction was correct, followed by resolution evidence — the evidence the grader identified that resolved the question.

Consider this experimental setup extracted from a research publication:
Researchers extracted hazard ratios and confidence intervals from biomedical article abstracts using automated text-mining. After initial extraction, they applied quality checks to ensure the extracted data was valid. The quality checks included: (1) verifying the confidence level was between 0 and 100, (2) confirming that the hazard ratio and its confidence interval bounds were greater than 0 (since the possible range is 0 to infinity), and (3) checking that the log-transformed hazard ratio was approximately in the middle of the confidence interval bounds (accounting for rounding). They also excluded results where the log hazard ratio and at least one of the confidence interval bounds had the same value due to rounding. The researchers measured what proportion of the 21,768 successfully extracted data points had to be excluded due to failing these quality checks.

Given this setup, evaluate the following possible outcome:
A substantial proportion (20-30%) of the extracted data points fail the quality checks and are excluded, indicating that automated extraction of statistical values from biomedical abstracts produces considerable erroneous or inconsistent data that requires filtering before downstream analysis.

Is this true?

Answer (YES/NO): NO